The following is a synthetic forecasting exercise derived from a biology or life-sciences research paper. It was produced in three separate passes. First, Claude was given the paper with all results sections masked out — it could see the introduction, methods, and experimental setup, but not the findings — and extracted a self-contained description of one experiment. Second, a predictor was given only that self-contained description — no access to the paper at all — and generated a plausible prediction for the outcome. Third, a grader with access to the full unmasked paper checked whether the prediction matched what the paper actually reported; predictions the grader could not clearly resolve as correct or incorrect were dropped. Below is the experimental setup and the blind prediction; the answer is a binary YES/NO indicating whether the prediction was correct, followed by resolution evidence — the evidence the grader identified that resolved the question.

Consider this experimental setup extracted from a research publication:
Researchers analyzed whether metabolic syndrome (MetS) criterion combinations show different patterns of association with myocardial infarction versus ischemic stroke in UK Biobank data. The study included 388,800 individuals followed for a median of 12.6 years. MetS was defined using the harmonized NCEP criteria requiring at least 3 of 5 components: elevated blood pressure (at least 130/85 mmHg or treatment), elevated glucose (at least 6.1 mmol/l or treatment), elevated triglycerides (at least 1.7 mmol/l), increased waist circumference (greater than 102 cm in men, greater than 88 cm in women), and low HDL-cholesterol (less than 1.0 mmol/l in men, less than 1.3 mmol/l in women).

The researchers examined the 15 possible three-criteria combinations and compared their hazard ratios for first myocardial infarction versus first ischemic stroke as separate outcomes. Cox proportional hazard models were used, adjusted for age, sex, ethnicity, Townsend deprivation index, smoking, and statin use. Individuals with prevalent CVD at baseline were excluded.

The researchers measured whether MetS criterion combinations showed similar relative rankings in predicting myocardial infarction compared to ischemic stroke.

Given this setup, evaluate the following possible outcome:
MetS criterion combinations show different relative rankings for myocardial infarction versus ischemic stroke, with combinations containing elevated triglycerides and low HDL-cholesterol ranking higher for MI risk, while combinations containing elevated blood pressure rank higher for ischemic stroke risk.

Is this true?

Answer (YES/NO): NO